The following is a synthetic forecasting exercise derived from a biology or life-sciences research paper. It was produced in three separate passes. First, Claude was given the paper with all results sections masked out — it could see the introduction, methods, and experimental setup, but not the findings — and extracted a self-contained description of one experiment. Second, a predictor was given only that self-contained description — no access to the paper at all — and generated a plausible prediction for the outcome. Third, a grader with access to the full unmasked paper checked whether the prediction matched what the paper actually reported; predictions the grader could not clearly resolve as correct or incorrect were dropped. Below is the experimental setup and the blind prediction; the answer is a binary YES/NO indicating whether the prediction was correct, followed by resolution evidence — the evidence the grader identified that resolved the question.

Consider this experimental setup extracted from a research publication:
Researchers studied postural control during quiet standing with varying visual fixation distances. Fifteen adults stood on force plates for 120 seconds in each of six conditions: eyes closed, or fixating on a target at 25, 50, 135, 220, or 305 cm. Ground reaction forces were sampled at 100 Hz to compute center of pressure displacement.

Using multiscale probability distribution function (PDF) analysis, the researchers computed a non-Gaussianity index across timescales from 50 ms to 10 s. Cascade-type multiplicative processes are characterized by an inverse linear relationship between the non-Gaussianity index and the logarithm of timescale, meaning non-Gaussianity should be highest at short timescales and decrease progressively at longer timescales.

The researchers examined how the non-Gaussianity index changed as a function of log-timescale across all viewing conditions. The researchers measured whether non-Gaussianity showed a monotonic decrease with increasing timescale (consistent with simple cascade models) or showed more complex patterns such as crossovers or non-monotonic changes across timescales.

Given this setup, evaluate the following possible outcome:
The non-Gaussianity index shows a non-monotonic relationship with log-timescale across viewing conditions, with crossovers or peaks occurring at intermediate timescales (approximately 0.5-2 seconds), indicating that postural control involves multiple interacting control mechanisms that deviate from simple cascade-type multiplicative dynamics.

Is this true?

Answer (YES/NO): YES